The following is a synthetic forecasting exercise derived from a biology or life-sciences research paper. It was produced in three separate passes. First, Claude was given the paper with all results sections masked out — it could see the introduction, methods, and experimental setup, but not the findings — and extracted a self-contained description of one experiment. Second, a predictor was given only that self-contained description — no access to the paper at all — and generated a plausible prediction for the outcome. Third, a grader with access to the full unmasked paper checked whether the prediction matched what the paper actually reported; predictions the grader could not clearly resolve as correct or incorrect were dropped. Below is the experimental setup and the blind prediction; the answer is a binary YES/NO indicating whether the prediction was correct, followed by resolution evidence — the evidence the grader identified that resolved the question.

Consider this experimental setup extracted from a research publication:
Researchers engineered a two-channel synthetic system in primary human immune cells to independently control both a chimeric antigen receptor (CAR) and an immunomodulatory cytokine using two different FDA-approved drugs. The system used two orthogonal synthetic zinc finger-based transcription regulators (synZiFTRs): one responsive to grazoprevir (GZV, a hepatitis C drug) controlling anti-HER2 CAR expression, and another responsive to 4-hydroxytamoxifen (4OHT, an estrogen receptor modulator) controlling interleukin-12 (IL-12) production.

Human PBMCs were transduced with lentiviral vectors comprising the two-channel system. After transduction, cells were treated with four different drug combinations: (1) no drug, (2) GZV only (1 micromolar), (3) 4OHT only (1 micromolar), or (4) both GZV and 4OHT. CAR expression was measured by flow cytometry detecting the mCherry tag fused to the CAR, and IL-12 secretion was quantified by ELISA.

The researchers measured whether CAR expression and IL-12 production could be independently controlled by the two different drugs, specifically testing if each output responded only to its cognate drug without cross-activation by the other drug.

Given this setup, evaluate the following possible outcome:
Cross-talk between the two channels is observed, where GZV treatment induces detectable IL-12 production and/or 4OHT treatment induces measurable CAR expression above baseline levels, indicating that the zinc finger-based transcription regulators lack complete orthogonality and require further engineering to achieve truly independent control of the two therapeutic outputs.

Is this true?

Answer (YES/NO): NO